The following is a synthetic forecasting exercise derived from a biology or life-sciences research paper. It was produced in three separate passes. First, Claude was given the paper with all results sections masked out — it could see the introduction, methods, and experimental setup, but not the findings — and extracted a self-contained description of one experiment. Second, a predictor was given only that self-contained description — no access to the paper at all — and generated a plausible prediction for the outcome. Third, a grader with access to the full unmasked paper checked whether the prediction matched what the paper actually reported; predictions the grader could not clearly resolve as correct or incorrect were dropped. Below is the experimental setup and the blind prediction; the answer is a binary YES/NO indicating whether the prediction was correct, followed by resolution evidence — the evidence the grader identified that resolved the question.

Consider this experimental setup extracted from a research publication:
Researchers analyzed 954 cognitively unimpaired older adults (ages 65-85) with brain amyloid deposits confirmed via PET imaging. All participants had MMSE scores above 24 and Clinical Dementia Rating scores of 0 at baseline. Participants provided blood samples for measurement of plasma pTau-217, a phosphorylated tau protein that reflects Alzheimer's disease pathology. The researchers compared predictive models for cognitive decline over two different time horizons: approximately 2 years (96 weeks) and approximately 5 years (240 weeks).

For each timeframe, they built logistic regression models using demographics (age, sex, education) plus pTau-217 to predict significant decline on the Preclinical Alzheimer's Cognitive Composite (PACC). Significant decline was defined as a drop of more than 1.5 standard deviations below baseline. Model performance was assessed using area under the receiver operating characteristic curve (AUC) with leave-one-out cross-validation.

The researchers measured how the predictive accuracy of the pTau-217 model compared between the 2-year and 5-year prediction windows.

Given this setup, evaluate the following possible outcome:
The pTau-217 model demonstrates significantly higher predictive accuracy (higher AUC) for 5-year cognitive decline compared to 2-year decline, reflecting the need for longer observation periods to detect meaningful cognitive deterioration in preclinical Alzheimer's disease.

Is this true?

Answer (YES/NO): NO